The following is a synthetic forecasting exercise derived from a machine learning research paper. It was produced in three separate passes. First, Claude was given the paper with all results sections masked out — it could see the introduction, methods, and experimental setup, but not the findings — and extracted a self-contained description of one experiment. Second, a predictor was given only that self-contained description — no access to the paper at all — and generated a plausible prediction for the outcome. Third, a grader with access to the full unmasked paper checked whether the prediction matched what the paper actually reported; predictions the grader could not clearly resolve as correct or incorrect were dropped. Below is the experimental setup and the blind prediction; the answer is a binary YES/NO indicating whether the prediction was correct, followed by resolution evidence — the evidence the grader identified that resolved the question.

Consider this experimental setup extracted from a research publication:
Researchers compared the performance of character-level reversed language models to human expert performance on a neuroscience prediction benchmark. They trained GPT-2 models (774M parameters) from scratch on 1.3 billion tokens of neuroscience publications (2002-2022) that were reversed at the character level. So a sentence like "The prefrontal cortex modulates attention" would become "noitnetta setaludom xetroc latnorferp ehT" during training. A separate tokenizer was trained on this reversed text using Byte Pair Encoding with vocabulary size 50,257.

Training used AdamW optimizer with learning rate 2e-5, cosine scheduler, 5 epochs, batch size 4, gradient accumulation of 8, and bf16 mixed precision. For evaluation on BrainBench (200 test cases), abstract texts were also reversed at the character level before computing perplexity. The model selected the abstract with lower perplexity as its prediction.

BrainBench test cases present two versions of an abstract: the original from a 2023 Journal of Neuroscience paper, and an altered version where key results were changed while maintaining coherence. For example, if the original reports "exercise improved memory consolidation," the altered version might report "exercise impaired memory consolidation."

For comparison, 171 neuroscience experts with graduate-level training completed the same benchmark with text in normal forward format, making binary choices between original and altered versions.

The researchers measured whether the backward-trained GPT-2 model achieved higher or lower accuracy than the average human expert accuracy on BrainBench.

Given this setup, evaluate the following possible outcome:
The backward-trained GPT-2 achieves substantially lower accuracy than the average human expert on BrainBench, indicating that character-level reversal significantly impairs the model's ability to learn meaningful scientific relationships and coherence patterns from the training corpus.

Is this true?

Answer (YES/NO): NO